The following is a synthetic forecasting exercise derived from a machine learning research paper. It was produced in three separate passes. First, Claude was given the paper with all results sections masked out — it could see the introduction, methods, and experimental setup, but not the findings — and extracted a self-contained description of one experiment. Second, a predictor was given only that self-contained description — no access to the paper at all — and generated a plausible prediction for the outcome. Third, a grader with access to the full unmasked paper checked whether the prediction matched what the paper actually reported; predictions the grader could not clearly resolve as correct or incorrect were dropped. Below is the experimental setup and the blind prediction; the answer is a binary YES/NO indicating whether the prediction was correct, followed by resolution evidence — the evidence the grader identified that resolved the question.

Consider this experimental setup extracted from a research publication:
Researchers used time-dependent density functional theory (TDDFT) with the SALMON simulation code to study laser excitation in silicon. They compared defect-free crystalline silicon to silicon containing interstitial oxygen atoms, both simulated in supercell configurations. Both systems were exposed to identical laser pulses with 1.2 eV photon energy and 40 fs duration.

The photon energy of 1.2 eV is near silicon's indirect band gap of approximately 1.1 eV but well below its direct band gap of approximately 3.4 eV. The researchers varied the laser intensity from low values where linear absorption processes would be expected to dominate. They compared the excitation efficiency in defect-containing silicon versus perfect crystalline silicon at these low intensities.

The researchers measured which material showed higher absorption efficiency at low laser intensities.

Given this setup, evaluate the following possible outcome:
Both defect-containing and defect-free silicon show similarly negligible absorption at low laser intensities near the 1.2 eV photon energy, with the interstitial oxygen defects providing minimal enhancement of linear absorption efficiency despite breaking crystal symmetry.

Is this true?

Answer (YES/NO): NO